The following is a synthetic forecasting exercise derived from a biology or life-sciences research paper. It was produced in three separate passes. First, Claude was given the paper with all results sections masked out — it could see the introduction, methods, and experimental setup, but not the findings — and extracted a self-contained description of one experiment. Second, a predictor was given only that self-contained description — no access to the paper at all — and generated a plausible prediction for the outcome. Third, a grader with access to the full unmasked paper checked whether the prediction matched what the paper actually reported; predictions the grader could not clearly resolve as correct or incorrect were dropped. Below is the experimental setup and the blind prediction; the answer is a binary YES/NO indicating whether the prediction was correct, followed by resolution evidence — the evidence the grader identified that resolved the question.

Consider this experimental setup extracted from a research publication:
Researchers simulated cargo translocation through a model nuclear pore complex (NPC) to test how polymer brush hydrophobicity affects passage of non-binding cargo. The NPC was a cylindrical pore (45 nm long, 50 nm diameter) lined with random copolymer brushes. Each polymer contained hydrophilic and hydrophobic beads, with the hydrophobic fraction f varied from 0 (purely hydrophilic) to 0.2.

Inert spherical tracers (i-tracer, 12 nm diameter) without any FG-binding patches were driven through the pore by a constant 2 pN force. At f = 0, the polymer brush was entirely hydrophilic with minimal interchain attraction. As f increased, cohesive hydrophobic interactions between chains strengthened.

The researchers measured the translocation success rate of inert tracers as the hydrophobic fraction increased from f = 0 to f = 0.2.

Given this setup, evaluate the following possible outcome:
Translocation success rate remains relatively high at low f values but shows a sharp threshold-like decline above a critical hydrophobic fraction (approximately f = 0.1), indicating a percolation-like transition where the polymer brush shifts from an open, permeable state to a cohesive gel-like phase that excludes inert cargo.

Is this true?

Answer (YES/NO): NO